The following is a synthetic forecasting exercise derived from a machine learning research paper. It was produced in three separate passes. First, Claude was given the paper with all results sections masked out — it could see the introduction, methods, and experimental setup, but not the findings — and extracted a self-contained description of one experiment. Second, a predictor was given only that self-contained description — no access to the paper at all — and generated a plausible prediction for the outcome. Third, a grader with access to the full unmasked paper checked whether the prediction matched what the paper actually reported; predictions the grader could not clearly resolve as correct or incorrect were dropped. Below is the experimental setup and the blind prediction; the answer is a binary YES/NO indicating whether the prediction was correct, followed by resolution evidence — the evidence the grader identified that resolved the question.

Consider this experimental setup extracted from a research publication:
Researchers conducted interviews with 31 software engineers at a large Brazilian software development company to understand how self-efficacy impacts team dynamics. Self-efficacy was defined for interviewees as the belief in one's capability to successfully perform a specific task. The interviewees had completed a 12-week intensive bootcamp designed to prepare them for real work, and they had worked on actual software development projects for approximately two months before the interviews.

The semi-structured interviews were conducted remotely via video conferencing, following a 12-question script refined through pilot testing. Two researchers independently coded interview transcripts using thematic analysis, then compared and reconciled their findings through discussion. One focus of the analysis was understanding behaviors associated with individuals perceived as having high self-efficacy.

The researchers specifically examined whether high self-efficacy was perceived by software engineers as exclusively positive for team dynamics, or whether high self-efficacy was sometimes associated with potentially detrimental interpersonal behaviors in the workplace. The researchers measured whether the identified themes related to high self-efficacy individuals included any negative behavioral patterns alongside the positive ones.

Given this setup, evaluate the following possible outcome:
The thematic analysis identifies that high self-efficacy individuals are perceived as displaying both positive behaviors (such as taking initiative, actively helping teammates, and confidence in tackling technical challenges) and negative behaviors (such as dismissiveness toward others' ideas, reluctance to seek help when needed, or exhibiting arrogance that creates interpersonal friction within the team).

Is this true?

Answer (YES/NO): NO